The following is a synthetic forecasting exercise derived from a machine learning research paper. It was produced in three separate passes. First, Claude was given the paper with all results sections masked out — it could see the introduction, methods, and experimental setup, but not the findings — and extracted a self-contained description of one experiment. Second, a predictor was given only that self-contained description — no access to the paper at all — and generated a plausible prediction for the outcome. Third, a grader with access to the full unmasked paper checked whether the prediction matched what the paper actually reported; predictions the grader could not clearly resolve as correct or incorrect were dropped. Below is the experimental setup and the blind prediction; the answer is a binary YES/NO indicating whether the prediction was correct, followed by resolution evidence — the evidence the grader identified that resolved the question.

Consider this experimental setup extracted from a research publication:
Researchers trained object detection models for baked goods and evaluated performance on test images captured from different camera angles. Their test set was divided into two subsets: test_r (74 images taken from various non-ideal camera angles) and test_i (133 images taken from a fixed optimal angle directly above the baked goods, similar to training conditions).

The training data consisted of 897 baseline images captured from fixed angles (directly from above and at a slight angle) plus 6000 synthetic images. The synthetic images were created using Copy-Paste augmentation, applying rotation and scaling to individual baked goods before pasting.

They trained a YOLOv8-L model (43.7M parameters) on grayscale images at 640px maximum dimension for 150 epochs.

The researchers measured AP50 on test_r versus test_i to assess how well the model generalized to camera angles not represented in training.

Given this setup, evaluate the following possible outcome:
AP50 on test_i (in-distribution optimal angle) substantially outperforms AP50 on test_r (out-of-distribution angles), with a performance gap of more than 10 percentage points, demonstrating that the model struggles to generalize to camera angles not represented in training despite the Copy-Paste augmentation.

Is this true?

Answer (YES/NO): NO